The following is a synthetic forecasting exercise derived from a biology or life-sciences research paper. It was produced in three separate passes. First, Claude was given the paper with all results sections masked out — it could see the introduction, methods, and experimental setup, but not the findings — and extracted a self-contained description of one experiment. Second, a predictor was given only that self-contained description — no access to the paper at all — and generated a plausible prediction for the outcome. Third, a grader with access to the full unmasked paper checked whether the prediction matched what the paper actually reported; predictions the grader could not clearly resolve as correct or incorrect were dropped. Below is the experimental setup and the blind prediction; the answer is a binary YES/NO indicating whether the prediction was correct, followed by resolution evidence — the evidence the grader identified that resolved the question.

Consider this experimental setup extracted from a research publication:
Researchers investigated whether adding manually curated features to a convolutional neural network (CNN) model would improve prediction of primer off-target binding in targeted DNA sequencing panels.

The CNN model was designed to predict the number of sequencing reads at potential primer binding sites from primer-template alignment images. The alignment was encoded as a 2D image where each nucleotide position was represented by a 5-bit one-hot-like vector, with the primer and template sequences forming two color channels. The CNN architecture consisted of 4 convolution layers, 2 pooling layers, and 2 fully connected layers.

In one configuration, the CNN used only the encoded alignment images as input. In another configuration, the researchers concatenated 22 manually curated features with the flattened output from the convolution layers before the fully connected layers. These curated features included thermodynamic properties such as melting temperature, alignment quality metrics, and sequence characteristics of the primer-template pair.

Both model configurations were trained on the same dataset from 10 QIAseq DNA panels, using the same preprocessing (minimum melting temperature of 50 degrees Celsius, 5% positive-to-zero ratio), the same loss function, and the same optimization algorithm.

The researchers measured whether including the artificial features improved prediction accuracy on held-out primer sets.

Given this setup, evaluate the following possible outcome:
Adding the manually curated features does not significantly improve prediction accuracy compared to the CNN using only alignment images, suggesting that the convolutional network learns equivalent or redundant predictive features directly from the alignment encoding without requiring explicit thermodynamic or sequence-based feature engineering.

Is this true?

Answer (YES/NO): YES